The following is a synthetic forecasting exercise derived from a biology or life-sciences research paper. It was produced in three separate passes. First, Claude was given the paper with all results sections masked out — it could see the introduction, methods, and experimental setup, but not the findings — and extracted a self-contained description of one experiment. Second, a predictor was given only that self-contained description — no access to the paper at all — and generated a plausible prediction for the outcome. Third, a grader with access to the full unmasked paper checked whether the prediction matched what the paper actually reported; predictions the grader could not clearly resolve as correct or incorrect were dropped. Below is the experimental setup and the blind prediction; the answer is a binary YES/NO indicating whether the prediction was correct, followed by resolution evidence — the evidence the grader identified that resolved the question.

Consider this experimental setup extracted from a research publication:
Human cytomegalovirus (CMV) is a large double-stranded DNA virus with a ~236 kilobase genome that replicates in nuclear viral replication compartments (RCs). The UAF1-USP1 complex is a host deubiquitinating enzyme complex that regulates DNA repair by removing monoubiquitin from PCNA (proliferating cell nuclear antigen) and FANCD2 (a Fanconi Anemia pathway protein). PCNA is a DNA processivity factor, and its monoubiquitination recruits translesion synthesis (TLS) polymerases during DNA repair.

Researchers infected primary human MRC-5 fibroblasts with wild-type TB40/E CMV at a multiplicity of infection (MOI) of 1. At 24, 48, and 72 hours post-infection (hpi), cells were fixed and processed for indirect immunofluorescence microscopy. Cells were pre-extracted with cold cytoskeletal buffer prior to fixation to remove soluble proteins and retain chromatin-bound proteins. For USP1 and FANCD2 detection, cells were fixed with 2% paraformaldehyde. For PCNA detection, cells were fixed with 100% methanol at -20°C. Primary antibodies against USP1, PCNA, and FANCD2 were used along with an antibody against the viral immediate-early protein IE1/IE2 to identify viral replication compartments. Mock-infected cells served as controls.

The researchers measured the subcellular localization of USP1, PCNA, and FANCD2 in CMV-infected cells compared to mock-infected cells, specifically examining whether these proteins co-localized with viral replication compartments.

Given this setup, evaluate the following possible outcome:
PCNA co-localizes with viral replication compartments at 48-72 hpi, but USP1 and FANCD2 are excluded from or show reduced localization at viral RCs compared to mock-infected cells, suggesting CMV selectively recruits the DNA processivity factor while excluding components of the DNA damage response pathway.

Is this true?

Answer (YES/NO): NO